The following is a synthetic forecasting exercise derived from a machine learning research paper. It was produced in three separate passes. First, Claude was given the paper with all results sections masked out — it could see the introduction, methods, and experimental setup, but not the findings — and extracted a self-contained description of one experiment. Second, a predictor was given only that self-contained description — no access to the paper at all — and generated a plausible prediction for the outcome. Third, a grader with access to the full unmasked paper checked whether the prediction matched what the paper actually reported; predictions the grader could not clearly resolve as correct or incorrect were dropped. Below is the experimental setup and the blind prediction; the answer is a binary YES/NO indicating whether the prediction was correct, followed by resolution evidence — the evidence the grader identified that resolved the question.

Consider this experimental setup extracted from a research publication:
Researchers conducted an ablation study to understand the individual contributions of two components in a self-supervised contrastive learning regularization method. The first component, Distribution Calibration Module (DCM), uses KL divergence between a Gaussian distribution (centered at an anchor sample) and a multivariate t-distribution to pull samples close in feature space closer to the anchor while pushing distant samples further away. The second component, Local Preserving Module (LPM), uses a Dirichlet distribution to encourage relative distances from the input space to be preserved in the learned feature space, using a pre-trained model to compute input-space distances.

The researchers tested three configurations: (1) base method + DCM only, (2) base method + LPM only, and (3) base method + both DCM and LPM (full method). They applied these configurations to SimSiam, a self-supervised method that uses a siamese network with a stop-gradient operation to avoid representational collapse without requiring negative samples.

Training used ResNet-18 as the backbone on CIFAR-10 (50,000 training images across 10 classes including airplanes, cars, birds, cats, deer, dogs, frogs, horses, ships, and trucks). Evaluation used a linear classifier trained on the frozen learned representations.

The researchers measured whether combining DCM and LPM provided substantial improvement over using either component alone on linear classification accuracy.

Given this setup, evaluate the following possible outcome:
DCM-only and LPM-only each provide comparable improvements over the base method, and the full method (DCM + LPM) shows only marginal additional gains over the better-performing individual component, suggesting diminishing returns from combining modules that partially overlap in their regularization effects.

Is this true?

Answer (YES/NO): NO